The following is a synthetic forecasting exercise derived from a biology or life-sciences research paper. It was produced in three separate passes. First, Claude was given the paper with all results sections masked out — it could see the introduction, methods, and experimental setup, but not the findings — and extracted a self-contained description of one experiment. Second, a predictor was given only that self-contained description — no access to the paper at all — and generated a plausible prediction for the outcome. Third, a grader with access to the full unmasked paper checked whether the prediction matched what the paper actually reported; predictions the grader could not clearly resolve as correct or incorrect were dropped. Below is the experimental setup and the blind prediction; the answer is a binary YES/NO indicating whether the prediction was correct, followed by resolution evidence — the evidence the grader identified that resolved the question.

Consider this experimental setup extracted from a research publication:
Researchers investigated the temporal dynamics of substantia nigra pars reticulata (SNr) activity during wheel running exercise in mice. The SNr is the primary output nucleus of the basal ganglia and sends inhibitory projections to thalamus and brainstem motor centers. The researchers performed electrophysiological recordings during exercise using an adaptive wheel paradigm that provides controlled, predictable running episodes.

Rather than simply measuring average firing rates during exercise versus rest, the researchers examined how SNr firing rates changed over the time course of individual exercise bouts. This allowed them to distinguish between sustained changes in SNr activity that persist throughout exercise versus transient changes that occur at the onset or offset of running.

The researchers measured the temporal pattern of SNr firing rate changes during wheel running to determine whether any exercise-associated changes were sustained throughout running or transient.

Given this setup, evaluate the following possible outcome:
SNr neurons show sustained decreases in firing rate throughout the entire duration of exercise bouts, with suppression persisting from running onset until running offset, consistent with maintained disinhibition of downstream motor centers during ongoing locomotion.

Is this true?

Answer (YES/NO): NO